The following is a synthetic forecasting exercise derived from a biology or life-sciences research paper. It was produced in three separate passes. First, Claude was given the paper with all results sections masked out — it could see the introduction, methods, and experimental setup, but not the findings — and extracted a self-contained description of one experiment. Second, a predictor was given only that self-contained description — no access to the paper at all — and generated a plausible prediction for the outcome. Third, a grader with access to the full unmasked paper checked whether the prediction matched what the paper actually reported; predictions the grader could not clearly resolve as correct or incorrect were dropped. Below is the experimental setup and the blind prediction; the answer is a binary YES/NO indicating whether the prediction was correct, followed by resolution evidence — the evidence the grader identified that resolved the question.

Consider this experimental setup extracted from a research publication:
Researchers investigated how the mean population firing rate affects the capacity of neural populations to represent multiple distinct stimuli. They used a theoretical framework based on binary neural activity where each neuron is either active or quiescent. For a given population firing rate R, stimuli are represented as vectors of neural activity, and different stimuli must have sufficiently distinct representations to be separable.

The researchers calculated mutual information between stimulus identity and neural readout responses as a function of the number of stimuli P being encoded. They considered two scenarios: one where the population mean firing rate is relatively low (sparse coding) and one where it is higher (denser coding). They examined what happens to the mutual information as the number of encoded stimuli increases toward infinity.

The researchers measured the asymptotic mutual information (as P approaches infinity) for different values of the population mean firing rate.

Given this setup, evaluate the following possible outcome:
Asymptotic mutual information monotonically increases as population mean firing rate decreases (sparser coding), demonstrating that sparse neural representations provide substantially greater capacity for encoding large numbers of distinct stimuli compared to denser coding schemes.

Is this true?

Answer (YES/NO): NO